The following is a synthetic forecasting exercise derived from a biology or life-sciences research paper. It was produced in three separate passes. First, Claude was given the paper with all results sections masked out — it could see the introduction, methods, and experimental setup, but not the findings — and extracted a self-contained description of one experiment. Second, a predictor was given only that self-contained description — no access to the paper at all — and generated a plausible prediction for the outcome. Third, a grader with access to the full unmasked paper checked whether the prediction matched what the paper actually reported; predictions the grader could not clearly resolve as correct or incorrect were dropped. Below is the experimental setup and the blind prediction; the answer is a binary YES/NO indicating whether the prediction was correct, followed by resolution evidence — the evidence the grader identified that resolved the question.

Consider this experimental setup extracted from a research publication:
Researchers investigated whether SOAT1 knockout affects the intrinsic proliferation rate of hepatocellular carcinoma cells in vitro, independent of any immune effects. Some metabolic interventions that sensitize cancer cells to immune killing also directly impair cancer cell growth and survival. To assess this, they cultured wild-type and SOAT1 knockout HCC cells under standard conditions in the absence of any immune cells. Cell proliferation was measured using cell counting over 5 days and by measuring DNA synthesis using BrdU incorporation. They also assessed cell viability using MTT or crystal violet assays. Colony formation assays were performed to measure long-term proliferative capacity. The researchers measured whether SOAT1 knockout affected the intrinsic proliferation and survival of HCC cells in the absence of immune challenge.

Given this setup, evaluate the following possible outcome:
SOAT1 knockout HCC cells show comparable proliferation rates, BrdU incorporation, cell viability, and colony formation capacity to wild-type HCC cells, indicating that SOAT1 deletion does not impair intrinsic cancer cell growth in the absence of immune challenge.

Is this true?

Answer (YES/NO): YES